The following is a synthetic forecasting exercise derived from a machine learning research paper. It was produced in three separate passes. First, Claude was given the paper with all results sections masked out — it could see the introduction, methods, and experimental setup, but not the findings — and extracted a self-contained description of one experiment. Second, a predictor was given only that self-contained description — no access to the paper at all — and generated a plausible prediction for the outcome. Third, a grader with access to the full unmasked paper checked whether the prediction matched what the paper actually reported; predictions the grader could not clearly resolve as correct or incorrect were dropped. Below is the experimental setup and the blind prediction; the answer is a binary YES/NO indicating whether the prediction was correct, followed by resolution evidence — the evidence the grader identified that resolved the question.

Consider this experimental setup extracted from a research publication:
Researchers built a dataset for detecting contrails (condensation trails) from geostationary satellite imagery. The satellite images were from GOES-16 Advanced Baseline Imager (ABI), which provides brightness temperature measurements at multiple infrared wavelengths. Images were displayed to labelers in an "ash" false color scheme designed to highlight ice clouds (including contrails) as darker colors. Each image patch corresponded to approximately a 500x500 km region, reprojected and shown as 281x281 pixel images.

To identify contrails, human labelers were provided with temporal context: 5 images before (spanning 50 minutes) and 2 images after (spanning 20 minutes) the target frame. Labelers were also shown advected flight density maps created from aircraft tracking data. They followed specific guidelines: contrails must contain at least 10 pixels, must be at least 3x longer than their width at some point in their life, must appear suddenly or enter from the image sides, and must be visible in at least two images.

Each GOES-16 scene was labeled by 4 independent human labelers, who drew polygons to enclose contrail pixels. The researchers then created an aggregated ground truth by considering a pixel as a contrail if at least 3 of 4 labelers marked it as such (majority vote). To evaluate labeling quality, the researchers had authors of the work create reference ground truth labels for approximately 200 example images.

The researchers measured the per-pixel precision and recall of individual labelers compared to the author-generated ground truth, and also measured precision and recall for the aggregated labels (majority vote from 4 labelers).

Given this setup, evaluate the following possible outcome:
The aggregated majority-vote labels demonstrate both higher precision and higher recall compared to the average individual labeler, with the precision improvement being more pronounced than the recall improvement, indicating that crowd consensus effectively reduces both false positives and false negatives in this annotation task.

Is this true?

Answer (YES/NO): YES